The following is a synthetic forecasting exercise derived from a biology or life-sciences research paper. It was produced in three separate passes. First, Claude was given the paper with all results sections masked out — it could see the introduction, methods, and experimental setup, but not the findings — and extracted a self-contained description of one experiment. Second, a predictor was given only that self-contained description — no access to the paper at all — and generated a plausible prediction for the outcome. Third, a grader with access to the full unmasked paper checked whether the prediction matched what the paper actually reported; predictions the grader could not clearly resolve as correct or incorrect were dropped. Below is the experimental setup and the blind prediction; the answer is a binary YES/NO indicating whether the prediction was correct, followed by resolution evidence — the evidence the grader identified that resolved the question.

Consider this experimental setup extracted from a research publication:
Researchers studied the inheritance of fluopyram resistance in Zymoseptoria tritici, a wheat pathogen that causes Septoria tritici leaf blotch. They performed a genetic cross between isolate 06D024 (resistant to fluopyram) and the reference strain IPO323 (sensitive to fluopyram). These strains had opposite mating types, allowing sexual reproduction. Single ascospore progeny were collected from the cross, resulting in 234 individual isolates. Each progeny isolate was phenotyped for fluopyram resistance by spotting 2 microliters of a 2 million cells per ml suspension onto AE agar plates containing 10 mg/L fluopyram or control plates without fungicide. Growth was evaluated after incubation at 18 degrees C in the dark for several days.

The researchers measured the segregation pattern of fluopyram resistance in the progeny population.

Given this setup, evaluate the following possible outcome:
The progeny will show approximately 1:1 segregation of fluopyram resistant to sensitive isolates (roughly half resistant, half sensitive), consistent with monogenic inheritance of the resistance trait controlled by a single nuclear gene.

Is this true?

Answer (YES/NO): YES